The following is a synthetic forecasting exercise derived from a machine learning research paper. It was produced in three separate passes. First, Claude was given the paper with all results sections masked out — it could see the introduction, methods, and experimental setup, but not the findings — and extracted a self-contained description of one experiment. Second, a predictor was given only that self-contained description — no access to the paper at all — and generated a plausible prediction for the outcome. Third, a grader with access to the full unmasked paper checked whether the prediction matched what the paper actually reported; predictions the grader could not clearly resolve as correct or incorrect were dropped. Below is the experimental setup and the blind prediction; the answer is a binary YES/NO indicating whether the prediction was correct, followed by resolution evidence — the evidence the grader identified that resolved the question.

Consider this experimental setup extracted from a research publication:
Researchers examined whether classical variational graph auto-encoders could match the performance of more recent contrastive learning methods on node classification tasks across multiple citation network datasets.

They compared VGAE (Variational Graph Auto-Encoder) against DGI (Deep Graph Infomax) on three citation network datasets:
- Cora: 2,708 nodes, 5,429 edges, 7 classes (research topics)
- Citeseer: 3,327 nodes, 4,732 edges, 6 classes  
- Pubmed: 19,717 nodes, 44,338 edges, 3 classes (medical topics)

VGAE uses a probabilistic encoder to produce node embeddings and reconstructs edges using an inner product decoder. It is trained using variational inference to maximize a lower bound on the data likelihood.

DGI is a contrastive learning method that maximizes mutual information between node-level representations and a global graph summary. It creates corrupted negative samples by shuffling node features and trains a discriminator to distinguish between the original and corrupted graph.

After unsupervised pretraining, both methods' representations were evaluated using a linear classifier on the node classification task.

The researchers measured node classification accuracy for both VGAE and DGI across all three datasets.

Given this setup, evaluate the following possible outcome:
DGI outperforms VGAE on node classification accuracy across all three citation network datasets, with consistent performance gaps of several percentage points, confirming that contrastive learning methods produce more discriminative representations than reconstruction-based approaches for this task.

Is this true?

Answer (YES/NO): NO